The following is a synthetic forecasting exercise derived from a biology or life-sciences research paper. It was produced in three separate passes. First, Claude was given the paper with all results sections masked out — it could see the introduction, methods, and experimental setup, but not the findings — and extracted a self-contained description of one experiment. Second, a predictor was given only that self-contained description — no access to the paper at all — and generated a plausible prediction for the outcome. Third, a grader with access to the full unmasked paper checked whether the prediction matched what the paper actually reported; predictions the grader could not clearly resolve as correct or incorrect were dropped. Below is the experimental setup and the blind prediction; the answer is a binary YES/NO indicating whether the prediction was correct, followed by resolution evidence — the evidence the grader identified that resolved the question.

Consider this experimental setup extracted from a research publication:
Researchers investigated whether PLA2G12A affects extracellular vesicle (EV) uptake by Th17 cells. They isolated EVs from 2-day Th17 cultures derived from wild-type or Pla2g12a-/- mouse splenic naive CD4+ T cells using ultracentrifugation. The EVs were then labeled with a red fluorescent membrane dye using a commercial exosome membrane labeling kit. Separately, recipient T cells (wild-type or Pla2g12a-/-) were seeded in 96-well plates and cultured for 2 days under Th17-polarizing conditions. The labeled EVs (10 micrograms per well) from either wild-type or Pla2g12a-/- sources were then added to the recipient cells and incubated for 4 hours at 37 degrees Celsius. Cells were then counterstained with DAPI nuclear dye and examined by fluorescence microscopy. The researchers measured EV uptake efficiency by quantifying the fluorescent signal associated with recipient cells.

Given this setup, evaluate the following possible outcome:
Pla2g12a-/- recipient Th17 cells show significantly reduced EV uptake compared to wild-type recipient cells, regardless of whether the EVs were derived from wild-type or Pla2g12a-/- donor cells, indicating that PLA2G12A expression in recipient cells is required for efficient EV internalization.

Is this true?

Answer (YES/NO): NO